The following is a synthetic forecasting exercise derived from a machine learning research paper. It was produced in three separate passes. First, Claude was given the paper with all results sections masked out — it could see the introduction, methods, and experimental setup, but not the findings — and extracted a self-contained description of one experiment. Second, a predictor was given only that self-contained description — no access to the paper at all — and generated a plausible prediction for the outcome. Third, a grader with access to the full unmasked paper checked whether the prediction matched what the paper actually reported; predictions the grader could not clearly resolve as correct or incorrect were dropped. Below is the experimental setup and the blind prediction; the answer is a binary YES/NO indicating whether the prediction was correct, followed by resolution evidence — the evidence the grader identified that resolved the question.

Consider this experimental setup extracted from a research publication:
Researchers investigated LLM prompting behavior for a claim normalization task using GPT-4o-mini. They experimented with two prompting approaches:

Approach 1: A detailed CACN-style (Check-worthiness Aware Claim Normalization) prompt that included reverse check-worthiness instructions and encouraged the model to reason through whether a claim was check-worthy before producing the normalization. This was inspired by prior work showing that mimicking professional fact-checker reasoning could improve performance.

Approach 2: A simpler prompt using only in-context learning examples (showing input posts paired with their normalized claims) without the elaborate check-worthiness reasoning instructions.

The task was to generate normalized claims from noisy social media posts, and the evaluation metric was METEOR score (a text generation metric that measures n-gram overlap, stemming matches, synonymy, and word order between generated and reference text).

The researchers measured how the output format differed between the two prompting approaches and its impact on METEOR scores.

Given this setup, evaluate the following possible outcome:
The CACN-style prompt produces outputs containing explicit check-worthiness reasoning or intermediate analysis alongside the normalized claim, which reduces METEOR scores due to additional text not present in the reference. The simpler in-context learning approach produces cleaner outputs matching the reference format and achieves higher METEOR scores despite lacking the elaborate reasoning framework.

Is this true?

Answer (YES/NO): NO